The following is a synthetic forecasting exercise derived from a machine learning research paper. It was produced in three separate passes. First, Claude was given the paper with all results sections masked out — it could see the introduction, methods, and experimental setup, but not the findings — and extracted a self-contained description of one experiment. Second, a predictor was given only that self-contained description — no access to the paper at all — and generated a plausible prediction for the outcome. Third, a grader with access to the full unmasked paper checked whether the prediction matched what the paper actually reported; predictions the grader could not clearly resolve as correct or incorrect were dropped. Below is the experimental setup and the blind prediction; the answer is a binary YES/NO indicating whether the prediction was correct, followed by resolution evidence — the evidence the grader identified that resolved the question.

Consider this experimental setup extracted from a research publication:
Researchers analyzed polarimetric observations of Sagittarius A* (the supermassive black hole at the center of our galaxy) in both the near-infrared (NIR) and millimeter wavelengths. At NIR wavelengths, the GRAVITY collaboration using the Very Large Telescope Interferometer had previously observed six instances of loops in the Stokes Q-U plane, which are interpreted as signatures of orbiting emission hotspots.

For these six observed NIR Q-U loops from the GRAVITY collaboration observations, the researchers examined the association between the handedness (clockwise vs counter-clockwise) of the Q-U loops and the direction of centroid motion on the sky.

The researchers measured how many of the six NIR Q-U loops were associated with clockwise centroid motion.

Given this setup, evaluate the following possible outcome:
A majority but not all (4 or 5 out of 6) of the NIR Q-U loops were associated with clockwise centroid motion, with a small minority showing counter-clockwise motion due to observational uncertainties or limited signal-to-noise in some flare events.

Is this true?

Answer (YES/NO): YES